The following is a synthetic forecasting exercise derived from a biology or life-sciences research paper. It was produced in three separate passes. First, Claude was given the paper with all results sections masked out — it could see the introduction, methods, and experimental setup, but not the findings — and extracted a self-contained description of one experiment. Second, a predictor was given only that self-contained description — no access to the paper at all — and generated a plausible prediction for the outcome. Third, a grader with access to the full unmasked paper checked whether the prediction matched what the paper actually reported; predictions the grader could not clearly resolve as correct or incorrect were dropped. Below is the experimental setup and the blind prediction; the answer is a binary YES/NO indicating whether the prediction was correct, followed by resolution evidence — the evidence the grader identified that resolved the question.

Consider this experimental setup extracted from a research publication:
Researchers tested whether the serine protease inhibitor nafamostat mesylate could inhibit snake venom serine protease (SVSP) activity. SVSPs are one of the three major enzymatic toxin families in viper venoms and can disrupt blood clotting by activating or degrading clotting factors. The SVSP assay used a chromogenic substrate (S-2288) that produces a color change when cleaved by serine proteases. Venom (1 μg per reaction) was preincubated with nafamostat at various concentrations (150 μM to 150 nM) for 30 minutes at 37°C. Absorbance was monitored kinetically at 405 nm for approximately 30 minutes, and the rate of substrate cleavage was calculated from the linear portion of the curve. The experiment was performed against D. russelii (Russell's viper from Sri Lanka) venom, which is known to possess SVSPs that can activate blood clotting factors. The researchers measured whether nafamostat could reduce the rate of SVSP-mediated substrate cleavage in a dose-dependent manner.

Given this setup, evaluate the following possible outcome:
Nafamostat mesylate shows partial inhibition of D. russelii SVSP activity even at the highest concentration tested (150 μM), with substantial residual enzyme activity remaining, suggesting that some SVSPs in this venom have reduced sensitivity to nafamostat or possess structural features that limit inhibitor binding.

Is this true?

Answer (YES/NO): NO